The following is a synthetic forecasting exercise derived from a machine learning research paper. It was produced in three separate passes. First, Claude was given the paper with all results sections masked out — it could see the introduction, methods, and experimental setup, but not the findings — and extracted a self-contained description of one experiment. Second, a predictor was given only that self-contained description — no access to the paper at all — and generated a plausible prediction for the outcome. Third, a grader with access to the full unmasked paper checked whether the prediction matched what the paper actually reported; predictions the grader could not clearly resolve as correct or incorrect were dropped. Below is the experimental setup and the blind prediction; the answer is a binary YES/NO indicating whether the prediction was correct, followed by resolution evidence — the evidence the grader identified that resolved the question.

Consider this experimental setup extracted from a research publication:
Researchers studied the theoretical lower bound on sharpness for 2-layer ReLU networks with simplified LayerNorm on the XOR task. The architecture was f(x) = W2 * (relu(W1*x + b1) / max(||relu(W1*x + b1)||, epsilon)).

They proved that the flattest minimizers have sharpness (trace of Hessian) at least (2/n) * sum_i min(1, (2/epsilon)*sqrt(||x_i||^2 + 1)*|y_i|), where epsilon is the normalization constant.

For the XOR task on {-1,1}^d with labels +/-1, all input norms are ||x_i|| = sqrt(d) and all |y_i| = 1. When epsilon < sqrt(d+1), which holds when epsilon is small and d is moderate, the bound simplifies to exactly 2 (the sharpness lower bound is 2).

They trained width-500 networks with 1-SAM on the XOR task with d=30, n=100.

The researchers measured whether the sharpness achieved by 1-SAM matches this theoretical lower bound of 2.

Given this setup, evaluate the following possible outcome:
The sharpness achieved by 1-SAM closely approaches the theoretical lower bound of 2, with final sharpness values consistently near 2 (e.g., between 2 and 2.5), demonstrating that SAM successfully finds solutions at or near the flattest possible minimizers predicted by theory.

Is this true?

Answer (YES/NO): YES